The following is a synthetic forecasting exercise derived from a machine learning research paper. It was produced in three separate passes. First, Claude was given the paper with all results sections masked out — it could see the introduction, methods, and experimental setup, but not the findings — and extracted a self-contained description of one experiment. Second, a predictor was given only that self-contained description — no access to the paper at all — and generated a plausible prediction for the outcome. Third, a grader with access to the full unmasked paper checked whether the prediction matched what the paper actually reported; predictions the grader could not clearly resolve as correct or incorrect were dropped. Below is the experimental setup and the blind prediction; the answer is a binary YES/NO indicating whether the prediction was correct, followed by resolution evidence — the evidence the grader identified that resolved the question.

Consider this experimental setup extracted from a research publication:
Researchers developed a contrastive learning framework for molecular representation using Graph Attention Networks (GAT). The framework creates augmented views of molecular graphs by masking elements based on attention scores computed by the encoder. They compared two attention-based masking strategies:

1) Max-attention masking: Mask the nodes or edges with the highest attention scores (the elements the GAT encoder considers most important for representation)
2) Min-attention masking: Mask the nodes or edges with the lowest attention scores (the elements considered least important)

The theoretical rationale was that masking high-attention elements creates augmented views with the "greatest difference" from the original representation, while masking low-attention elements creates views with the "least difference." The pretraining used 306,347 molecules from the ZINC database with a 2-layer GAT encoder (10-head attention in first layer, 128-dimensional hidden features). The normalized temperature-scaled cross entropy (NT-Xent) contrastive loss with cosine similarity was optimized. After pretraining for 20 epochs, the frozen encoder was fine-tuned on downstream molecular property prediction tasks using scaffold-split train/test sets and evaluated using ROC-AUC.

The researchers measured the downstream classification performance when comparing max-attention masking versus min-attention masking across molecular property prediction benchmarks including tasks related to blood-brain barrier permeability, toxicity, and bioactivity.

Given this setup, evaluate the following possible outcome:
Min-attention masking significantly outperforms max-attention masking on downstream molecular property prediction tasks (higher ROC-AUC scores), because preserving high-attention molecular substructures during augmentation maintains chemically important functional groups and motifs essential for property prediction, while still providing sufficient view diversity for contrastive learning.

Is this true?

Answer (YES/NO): NO